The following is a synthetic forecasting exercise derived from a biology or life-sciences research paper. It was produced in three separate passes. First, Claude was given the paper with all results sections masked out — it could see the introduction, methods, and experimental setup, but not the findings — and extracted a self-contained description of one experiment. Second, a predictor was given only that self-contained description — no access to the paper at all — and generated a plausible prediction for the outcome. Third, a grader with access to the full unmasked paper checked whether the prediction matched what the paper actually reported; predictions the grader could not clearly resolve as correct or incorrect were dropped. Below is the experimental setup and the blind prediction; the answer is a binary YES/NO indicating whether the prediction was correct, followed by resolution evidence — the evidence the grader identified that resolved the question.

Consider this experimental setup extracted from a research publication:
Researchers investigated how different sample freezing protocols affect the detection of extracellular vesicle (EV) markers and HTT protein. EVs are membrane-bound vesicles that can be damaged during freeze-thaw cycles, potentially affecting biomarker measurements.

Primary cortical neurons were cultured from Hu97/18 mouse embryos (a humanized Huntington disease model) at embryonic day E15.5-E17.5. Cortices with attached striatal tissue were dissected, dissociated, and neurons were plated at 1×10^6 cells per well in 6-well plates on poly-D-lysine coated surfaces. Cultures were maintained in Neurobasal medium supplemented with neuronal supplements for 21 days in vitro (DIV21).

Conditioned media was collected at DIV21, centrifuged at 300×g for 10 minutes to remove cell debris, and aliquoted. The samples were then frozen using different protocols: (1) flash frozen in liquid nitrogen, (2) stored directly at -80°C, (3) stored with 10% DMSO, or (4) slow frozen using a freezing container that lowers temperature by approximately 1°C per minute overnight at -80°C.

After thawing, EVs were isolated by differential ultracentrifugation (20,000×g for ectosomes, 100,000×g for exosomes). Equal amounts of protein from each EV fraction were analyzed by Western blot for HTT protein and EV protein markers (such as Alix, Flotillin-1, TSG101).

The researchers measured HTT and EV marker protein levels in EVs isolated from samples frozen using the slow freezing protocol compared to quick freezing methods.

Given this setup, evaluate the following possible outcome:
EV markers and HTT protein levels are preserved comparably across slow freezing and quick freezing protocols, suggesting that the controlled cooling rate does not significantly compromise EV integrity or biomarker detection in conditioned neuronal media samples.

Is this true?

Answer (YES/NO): NO